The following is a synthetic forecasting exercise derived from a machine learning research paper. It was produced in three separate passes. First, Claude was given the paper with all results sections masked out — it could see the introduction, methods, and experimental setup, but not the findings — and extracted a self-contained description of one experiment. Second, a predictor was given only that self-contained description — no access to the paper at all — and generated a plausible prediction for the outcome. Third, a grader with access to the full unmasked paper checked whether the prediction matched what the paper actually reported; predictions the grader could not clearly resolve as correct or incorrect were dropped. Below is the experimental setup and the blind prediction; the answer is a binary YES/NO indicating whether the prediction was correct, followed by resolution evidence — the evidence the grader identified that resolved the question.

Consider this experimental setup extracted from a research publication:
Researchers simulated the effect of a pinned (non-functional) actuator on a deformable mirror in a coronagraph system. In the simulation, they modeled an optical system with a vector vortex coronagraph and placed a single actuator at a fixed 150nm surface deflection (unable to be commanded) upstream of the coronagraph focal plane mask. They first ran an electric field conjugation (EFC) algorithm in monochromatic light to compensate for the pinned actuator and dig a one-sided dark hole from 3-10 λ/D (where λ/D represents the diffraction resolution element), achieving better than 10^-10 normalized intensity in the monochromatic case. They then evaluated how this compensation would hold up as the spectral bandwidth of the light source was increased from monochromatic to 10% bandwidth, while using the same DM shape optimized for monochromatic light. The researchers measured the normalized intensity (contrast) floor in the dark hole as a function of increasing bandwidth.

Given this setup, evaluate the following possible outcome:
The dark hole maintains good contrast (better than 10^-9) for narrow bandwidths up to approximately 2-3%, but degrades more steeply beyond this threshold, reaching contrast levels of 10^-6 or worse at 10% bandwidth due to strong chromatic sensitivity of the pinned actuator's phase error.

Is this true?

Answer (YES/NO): NO